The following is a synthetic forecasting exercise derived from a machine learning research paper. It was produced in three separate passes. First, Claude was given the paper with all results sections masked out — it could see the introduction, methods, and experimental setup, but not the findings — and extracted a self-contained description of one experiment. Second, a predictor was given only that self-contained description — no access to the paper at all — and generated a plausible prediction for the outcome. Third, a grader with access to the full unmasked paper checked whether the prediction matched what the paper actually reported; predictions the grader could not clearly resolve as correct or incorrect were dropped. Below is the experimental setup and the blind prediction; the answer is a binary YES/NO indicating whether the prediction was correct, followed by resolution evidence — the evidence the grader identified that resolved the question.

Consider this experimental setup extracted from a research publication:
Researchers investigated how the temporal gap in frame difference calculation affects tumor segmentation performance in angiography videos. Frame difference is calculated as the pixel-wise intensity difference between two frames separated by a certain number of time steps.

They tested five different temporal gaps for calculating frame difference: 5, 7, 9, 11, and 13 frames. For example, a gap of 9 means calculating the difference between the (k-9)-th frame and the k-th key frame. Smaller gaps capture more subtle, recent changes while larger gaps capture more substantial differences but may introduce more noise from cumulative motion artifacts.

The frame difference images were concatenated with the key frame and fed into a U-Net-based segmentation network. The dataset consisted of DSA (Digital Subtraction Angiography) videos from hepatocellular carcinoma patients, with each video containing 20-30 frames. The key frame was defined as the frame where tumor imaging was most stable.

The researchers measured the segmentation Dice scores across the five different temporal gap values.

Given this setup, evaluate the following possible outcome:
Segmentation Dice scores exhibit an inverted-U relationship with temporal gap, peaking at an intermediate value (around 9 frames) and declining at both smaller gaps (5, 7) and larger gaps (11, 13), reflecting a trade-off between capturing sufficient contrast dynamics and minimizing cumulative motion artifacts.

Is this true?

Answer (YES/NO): YES